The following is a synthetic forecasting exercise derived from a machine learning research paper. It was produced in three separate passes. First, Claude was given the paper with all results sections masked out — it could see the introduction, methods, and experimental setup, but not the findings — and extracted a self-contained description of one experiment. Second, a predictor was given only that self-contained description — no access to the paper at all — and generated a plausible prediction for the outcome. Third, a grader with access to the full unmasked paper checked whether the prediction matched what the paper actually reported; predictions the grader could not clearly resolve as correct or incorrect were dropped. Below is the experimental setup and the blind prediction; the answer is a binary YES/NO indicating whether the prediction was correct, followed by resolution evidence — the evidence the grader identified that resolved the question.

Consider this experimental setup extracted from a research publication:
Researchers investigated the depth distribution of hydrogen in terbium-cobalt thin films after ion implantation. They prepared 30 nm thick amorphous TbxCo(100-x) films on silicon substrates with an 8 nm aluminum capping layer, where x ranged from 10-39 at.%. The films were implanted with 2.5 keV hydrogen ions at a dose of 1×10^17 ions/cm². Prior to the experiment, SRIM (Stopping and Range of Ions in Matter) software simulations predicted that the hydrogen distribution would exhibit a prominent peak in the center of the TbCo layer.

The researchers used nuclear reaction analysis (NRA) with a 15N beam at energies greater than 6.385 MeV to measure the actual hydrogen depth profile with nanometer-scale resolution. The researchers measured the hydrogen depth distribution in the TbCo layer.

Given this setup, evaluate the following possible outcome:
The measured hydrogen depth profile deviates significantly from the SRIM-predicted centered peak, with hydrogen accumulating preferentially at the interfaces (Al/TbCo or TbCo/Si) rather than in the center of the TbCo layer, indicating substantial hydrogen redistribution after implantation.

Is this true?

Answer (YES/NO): NO